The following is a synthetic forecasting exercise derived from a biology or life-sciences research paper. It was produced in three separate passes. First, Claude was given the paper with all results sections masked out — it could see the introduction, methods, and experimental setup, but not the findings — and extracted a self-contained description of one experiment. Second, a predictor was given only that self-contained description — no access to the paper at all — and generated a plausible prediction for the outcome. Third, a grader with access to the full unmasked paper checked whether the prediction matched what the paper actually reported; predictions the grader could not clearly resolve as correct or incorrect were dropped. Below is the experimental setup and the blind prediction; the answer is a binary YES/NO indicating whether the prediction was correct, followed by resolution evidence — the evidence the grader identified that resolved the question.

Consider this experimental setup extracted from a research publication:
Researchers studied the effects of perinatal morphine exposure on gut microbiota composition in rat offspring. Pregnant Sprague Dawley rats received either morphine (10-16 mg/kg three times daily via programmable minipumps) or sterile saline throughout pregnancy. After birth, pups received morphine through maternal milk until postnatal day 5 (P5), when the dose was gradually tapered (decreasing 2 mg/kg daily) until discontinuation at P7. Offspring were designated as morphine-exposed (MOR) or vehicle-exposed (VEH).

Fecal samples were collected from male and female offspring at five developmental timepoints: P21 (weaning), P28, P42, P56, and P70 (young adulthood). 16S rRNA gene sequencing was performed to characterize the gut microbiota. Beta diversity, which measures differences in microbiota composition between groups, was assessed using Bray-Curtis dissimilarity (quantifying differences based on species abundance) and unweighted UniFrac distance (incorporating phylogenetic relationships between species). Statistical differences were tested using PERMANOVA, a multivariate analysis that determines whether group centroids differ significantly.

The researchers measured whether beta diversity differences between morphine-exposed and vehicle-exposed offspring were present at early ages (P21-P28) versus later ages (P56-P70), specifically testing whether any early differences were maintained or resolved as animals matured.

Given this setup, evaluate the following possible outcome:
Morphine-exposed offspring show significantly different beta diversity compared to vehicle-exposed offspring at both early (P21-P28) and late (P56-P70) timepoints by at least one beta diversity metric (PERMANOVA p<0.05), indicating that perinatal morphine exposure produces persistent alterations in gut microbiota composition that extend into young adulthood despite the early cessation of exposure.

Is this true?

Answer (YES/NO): YES